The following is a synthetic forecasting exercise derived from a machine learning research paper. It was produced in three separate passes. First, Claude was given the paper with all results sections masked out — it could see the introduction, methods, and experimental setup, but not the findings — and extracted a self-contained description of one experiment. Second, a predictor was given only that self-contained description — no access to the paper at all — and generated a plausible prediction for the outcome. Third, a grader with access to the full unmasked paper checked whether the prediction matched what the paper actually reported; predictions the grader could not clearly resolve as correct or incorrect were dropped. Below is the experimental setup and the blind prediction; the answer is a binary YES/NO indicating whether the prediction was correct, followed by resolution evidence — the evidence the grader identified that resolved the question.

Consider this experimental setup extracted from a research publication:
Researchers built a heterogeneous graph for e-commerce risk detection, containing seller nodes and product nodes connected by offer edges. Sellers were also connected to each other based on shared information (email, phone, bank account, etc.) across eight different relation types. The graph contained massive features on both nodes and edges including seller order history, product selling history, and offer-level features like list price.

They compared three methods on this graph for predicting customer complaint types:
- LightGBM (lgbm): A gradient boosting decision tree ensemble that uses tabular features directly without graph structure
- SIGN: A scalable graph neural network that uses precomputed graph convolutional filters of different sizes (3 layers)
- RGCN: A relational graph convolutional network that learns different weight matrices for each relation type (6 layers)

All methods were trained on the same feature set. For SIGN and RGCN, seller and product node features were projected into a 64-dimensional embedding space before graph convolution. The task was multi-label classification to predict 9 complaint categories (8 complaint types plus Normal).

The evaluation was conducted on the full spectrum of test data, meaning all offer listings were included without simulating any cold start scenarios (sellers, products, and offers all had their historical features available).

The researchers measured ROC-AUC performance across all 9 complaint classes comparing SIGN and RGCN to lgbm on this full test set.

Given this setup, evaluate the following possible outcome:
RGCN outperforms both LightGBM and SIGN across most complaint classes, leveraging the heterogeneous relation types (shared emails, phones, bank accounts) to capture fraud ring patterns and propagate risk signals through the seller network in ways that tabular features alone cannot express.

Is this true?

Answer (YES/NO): NO